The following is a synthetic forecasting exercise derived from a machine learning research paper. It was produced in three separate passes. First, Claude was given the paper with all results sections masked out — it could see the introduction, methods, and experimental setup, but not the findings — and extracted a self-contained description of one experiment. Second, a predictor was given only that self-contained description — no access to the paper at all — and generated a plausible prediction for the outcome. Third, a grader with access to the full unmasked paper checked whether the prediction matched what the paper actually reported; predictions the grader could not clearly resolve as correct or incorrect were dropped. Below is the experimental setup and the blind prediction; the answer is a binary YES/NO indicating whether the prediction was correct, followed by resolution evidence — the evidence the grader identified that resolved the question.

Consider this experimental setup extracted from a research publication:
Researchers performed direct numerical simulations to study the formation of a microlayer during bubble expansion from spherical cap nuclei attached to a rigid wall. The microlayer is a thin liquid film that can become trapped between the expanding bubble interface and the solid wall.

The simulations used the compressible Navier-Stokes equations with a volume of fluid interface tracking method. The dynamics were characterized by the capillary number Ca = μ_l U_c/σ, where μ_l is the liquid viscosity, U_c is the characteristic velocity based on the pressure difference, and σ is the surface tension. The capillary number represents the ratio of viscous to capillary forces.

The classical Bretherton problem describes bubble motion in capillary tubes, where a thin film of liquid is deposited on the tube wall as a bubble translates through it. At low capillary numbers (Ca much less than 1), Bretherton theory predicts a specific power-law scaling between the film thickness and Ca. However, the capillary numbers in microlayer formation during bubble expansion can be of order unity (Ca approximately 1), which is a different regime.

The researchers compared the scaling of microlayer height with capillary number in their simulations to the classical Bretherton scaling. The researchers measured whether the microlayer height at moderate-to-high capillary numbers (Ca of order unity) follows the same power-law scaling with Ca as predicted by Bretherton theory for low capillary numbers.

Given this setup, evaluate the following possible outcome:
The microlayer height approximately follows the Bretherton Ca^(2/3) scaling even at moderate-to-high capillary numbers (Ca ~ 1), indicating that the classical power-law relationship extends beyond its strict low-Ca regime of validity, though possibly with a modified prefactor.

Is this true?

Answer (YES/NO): NO